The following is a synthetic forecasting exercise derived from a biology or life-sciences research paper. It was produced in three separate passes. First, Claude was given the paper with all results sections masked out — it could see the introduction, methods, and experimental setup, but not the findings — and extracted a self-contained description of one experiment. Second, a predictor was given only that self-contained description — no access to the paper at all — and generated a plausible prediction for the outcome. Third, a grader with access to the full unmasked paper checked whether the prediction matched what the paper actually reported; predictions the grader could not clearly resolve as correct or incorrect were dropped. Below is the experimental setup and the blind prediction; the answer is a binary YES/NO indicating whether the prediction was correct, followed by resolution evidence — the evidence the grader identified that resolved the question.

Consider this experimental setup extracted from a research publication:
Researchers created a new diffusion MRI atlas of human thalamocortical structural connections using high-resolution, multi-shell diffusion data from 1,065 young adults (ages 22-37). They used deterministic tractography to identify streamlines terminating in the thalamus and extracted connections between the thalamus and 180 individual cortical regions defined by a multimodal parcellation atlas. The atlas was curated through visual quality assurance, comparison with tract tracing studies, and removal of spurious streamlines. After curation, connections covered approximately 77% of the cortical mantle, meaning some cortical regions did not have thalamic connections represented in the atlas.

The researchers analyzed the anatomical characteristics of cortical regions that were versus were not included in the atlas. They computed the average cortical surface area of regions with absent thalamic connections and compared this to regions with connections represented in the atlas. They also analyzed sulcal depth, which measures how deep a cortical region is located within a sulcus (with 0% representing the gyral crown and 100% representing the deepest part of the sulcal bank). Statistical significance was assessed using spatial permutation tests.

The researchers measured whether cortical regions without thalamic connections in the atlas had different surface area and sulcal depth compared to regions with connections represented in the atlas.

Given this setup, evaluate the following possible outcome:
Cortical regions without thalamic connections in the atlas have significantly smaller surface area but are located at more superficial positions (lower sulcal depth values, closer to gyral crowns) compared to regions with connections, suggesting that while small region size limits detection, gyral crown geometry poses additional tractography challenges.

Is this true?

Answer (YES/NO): NO